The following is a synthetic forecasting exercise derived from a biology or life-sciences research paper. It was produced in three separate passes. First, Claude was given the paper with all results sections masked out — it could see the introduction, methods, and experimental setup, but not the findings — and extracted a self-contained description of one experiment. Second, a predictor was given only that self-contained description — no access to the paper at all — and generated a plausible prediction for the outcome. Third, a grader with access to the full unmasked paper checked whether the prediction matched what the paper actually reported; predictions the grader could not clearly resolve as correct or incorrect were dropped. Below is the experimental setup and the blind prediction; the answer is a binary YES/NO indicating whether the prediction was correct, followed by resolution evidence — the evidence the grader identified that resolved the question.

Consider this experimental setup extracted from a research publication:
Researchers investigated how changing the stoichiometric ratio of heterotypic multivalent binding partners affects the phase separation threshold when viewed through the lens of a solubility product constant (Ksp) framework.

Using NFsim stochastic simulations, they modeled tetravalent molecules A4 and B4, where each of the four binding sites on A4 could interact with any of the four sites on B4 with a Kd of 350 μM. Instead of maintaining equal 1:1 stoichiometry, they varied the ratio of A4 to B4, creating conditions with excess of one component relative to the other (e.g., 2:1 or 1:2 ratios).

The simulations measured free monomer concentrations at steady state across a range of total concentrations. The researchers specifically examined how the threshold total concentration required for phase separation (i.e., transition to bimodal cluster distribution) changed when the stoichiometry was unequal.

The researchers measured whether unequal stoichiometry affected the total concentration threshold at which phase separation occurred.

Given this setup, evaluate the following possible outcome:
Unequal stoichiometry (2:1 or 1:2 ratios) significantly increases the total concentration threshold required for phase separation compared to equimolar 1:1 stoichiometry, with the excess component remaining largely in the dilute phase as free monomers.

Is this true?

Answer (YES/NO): NO